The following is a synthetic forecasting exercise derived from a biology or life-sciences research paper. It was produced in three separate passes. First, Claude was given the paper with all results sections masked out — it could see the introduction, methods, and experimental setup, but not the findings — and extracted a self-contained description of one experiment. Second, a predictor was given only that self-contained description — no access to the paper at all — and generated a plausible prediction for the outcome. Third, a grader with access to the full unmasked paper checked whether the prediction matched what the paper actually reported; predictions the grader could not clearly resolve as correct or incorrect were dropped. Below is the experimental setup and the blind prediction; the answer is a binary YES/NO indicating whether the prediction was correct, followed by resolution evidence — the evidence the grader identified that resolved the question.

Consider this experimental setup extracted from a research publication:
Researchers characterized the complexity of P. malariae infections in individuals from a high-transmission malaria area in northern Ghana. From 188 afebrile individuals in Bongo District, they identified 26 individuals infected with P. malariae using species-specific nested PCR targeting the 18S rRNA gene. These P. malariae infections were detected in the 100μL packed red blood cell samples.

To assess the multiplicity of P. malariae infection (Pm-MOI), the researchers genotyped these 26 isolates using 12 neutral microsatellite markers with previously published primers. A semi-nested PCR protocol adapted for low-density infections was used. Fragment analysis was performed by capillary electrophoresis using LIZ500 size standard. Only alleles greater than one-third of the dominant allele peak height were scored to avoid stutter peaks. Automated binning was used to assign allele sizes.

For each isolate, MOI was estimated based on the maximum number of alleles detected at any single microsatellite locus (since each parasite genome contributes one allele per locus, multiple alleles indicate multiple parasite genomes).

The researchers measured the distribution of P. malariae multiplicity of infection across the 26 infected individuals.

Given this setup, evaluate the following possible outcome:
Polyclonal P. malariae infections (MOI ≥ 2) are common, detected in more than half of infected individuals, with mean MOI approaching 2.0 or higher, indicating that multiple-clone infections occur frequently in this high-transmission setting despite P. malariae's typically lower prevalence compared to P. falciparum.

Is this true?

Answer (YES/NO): YES